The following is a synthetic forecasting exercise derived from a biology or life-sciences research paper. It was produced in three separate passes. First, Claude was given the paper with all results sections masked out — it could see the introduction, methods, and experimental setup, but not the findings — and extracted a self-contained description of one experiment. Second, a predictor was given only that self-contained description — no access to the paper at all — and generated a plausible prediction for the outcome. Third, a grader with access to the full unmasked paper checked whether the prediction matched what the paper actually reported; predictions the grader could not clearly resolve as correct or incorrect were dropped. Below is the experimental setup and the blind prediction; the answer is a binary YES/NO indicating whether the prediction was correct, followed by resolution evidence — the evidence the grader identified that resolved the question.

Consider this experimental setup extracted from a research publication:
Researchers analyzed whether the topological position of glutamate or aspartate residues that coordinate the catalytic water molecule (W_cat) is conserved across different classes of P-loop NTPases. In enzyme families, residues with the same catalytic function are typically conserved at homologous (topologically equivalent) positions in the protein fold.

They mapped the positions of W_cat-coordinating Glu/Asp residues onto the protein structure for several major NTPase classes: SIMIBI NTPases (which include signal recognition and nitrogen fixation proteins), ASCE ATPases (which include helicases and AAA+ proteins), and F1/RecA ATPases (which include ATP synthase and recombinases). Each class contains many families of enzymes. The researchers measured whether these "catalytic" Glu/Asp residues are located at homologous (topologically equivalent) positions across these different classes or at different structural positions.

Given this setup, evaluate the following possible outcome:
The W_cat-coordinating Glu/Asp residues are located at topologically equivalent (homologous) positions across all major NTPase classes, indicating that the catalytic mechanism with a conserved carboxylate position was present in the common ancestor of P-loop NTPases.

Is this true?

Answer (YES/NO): NO